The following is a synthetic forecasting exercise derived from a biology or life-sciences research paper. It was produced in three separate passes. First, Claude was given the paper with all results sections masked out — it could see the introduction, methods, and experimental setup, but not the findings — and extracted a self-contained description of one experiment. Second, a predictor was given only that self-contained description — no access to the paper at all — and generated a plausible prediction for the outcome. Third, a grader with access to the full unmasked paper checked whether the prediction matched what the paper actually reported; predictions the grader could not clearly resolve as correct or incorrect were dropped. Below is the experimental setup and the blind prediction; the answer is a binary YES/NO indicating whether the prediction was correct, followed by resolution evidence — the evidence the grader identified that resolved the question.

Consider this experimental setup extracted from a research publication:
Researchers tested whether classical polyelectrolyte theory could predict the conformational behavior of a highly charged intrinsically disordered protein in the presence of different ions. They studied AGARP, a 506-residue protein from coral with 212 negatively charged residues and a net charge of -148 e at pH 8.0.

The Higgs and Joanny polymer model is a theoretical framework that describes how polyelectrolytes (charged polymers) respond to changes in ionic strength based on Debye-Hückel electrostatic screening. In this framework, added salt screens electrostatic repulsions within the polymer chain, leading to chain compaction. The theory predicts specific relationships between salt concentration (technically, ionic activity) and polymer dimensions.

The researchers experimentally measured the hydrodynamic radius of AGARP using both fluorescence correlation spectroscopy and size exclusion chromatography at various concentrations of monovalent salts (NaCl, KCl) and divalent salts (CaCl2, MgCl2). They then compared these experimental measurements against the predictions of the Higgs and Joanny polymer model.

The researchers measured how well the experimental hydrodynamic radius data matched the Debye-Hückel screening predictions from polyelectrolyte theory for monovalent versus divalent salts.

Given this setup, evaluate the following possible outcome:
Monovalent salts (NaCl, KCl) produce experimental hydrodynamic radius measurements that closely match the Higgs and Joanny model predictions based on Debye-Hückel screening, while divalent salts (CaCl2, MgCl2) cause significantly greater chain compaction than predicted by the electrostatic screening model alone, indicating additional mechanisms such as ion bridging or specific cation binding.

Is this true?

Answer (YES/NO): YES